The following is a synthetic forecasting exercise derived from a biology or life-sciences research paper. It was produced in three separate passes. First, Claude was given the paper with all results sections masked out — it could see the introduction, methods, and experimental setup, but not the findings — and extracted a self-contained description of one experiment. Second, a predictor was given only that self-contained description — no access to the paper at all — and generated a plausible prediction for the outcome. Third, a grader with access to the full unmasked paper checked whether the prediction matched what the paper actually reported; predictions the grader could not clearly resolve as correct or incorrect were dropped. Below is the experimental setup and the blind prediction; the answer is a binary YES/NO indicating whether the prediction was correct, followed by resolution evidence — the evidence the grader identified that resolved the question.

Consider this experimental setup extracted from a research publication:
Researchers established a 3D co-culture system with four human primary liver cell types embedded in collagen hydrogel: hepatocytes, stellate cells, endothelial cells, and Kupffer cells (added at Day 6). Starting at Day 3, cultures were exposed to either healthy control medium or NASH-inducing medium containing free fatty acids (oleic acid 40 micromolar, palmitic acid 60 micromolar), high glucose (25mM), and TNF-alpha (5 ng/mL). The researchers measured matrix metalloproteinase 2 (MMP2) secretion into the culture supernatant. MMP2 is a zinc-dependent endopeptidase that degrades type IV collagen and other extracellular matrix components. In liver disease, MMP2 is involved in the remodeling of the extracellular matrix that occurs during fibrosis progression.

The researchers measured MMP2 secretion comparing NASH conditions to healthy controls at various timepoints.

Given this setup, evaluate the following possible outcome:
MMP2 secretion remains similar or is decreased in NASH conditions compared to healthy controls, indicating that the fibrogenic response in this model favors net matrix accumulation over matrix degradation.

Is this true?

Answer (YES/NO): NO